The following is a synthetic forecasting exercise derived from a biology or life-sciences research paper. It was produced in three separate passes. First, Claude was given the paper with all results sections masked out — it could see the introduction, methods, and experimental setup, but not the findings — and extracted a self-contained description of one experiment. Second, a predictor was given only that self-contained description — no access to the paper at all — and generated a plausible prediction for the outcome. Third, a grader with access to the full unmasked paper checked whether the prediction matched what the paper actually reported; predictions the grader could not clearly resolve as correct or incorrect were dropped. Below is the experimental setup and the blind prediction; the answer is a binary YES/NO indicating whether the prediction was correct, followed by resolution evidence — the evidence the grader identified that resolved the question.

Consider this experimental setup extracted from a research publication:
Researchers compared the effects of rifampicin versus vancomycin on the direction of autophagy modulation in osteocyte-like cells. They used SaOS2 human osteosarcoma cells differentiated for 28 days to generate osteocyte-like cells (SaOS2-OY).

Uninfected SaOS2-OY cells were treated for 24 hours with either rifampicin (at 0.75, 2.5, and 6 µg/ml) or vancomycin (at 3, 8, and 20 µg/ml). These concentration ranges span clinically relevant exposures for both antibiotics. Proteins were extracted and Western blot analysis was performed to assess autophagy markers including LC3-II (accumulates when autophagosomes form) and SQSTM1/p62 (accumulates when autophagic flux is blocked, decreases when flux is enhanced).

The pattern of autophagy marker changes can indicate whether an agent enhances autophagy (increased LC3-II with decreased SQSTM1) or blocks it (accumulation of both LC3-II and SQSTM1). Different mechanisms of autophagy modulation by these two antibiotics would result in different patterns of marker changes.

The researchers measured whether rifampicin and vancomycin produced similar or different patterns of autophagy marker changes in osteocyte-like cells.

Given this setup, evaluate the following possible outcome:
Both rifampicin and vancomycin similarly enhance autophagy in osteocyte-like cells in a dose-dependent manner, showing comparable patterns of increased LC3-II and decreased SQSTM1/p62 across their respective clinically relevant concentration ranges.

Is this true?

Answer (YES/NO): NO